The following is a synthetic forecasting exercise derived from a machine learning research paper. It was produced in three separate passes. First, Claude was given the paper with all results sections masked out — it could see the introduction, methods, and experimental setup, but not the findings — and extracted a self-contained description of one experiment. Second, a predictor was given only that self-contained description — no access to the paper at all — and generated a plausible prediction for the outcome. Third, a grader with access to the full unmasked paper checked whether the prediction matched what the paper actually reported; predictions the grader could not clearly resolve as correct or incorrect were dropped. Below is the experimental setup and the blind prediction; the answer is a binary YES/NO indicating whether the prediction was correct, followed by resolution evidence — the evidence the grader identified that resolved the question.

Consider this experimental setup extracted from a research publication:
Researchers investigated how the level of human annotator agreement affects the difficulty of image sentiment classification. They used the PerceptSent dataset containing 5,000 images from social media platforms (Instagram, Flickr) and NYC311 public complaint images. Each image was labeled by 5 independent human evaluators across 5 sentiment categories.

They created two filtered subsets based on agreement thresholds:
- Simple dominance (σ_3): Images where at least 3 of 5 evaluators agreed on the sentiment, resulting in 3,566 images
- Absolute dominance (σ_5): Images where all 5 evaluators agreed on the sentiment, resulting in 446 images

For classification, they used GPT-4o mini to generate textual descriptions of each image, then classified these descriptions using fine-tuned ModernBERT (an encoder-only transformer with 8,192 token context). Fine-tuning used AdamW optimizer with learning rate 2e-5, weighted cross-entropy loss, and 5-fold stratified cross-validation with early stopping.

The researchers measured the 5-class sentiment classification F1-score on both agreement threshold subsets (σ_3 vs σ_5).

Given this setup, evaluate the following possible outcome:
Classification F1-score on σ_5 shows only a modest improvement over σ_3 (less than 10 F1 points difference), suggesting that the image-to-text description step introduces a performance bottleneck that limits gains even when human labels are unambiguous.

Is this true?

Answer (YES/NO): NO